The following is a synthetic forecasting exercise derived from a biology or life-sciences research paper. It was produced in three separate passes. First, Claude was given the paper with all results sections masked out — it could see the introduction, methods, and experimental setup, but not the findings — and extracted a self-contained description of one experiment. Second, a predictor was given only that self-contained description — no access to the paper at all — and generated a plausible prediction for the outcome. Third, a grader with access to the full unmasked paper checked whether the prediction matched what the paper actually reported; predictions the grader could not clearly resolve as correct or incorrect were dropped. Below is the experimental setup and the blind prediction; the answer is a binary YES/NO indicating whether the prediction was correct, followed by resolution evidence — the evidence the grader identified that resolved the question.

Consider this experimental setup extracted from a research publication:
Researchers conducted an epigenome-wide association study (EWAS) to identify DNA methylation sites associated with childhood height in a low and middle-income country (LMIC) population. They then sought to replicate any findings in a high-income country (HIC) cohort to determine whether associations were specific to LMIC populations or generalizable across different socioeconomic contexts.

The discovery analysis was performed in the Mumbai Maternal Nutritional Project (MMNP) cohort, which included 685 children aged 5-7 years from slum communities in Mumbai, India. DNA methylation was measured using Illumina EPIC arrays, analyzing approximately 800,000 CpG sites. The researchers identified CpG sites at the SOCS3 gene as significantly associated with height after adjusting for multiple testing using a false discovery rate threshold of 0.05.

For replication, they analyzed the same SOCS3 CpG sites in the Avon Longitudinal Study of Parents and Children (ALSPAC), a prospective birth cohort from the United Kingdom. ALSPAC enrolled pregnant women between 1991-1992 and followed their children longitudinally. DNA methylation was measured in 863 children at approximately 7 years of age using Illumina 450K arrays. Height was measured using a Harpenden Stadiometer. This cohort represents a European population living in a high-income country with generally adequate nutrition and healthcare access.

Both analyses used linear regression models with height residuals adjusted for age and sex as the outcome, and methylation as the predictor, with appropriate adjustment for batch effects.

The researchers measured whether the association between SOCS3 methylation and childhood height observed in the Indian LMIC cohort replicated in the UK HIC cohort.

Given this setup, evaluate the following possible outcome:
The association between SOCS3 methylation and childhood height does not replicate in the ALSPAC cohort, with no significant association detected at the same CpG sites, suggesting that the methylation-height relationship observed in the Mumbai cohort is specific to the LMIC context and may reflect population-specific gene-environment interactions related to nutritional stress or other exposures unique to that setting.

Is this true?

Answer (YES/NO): NO